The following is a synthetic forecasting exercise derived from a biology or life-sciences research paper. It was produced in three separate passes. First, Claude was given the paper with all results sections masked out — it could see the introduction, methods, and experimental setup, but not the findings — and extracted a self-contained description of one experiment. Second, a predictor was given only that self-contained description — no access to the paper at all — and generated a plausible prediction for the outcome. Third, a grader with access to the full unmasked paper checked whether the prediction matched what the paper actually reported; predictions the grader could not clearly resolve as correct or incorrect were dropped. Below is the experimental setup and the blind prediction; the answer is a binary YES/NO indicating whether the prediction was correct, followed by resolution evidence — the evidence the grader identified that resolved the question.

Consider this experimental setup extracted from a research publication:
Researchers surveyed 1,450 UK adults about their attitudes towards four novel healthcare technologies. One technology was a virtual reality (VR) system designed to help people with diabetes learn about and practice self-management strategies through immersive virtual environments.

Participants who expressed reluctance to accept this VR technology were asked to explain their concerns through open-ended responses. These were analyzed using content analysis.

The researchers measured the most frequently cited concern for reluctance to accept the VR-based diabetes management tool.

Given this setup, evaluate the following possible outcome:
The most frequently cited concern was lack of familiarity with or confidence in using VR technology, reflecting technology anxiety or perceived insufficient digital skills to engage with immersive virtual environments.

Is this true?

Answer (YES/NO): NO